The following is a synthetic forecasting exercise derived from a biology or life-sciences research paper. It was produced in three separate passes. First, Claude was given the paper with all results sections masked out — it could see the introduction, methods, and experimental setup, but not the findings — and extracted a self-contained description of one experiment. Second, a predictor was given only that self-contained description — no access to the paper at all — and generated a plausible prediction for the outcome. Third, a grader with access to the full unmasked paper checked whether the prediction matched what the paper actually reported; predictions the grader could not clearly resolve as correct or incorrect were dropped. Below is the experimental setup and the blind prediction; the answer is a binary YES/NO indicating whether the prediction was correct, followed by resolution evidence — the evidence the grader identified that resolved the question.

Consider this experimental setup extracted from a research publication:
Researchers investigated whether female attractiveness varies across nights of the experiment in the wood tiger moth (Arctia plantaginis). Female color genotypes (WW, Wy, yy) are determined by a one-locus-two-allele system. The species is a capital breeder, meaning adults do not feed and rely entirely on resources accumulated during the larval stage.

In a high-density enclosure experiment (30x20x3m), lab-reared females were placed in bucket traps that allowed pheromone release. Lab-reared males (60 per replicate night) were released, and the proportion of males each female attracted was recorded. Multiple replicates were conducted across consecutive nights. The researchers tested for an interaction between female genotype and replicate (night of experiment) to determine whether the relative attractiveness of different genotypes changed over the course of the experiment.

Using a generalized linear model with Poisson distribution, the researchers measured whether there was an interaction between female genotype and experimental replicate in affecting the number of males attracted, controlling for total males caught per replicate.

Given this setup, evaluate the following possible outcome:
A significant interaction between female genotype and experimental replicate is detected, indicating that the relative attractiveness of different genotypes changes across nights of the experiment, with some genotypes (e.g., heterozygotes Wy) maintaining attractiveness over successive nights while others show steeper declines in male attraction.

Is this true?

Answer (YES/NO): NO